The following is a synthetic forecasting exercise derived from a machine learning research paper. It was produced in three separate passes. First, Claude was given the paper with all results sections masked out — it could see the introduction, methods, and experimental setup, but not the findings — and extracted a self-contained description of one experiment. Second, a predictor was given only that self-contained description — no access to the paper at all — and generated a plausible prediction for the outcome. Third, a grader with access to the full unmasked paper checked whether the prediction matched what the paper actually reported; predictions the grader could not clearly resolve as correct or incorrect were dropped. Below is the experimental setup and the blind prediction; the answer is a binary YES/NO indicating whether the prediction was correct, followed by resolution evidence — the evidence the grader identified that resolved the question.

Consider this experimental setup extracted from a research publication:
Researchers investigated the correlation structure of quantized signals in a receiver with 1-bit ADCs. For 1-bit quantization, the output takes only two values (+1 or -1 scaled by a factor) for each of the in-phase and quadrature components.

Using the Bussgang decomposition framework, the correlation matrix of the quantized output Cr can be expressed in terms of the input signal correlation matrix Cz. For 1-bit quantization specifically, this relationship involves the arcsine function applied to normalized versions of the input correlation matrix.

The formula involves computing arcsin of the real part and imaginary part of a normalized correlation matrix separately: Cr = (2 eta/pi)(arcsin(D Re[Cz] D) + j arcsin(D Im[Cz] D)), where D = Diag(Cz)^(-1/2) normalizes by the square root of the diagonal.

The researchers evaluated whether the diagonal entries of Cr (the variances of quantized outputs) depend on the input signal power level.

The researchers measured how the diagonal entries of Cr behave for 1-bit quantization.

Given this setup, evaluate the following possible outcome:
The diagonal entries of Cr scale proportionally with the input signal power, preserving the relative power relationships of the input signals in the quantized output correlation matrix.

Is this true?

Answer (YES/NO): NO